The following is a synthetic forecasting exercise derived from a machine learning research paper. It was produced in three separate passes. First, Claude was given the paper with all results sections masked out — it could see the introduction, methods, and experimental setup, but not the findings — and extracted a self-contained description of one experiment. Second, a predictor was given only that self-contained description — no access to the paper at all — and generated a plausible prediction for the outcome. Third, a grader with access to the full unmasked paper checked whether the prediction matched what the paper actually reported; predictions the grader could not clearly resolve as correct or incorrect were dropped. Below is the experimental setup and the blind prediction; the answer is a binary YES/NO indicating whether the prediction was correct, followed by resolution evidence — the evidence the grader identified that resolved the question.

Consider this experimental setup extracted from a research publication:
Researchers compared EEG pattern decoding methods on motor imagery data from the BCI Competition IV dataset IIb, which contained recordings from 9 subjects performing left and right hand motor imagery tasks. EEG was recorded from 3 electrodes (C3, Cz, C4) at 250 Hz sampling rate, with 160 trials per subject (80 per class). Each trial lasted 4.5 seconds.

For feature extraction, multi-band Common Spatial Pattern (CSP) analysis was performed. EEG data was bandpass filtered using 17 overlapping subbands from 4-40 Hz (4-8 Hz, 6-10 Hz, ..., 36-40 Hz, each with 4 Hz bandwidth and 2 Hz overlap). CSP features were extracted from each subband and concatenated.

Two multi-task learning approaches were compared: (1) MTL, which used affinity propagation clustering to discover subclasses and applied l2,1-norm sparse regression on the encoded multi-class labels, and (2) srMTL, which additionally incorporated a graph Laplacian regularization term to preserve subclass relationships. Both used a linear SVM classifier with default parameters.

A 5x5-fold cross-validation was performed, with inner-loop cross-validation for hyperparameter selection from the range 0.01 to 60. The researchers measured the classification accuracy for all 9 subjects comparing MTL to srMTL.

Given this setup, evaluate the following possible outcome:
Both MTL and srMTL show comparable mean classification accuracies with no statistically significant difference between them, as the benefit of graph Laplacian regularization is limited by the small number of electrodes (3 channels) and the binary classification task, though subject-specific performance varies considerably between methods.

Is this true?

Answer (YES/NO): NO